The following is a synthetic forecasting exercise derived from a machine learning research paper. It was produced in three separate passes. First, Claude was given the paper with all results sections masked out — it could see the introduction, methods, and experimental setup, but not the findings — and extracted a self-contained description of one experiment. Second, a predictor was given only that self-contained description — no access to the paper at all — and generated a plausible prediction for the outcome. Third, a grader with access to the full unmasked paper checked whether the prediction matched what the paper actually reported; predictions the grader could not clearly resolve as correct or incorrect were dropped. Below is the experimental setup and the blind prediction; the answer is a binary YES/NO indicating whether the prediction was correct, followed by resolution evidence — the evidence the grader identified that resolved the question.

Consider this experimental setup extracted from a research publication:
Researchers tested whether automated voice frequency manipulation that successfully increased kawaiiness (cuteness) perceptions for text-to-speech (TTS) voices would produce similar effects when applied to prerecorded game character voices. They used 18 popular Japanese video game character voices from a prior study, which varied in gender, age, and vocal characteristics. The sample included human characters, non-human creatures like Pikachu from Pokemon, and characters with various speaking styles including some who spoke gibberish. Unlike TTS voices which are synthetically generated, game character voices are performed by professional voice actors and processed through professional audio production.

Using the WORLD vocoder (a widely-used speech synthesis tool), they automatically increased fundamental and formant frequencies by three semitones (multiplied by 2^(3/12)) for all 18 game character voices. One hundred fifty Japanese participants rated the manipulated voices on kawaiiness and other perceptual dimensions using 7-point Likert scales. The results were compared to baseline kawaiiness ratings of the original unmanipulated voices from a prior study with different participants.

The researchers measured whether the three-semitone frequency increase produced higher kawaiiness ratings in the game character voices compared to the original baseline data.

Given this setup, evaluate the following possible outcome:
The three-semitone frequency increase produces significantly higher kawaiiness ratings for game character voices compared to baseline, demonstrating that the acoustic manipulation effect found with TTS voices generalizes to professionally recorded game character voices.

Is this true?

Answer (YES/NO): NO